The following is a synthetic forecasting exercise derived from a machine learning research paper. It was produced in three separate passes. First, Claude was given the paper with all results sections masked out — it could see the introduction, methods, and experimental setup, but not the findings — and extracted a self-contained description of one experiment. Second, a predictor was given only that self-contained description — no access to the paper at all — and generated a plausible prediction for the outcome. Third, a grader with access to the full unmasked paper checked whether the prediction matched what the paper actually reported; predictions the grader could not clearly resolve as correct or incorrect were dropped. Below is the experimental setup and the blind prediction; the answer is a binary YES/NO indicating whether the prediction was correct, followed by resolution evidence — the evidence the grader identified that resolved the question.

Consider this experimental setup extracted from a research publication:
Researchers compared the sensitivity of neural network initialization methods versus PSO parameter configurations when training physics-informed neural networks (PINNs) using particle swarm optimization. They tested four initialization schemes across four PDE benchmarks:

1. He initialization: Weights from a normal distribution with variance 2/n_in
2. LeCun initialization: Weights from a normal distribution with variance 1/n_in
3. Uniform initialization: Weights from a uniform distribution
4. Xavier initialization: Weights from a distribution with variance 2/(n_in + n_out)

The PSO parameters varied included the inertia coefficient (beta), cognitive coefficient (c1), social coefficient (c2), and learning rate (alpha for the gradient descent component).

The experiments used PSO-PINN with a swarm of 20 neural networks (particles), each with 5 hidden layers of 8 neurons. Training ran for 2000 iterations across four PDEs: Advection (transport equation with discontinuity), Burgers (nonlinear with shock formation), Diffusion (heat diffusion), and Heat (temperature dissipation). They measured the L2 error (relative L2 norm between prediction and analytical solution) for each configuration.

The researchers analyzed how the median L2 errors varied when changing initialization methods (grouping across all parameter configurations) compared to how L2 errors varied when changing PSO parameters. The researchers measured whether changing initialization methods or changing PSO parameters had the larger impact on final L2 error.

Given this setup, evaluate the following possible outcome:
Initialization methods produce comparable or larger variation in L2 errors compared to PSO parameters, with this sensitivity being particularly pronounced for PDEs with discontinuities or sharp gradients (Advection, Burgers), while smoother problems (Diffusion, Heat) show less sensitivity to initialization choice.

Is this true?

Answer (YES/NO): NO